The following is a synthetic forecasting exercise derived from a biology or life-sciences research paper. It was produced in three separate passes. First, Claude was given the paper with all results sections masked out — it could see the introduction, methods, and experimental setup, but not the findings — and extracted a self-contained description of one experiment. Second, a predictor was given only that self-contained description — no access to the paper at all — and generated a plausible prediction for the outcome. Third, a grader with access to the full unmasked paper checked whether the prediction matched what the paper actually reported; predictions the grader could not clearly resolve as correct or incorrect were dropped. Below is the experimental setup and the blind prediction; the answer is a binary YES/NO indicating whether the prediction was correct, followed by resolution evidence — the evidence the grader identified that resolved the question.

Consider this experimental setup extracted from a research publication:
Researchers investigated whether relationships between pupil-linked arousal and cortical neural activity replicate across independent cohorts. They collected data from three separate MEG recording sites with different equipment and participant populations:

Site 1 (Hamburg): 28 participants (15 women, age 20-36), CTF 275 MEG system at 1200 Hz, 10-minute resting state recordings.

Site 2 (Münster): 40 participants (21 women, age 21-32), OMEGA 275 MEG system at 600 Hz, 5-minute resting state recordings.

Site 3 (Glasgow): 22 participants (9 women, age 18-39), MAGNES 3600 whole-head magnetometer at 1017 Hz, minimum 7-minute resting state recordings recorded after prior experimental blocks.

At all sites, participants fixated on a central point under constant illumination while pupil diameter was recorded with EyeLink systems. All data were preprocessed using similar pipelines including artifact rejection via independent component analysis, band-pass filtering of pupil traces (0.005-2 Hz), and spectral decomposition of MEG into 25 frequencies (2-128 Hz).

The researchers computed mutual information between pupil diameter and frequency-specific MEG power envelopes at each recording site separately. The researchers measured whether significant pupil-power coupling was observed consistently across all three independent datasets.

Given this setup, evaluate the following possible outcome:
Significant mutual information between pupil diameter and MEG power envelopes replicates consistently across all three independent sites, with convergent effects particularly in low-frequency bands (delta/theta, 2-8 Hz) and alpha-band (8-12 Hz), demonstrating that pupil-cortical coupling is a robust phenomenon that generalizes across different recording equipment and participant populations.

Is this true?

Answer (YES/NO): NO